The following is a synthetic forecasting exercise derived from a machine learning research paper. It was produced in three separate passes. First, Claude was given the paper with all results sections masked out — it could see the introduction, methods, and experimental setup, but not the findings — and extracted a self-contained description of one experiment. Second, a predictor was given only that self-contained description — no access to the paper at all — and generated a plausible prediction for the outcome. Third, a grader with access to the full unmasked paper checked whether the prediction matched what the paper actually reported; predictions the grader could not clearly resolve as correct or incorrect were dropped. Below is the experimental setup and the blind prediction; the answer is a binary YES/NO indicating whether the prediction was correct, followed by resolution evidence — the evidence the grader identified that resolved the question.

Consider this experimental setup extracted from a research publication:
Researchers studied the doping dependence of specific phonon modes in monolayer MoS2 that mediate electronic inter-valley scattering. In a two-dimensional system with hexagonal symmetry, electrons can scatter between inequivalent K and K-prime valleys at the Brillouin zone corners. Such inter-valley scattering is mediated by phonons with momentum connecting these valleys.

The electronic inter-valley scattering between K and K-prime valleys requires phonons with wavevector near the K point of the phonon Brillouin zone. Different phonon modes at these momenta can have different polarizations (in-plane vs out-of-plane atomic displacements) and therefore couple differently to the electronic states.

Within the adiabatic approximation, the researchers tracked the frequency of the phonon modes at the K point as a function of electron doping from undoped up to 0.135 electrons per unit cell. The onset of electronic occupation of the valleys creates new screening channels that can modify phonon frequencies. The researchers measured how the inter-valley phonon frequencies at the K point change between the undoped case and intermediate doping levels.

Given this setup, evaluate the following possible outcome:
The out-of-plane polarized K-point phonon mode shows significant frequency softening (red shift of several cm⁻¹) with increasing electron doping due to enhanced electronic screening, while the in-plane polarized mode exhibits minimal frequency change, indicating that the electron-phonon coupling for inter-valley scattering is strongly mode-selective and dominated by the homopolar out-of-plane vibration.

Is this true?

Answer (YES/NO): NO